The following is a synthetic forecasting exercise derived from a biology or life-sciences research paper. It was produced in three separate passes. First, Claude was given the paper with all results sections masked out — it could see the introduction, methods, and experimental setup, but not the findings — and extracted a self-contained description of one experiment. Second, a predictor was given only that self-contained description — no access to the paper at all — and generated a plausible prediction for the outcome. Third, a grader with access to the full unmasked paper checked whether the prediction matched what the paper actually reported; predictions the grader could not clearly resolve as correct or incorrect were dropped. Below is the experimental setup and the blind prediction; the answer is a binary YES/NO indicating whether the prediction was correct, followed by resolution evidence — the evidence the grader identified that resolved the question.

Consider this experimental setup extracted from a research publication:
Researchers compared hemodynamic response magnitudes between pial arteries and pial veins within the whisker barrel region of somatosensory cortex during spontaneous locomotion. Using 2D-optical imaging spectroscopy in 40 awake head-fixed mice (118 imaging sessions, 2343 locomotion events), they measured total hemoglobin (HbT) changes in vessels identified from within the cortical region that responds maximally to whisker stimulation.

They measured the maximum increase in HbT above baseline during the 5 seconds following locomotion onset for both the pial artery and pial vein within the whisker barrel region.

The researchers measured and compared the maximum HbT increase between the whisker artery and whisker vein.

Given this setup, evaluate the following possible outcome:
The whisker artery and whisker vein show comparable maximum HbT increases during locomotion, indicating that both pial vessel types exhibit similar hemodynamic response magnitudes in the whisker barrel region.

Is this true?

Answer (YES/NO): NO